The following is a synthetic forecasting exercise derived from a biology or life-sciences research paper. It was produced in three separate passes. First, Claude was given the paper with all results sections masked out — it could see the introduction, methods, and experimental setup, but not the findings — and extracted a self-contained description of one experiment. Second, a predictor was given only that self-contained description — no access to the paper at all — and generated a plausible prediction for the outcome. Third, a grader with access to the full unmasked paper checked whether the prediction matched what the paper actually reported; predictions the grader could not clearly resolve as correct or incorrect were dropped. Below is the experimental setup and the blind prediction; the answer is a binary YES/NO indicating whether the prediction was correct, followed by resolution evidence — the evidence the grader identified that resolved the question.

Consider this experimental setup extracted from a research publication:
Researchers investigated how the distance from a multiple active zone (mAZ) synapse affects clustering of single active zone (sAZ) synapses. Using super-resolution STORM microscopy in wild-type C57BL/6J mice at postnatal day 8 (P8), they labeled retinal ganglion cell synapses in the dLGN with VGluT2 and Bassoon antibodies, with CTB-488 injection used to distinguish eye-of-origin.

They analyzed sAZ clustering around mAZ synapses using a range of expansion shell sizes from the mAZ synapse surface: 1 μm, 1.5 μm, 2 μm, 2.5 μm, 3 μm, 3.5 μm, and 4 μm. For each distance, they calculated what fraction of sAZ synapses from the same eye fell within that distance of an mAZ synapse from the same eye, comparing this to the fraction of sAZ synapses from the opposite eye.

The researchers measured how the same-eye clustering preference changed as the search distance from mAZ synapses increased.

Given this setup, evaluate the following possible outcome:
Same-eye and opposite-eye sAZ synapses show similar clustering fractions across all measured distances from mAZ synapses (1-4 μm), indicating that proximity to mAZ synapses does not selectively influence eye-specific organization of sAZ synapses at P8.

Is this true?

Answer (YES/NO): NO